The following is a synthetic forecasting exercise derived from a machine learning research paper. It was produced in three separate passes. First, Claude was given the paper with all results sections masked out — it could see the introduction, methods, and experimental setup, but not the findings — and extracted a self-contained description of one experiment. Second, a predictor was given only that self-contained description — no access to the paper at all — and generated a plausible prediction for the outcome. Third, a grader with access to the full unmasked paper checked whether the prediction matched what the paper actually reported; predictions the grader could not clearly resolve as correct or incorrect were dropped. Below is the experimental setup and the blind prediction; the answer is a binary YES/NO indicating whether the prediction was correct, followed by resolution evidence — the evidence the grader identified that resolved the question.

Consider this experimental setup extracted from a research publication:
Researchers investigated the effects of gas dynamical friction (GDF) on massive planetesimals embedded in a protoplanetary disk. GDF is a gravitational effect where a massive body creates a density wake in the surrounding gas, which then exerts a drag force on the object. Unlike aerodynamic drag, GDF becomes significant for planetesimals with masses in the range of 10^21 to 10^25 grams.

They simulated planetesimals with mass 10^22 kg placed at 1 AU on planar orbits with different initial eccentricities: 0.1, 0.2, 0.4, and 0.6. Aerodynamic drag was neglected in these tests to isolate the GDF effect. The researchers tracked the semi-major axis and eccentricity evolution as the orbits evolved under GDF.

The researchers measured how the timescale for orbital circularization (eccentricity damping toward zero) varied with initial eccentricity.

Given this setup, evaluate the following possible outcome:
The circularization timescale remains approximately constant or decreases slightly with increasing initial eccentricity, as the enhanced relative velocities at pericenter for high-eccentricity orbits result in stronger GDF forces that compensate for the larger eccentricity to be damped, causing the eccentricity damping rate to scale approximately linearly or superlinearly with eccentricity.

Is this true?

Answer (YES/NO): NO